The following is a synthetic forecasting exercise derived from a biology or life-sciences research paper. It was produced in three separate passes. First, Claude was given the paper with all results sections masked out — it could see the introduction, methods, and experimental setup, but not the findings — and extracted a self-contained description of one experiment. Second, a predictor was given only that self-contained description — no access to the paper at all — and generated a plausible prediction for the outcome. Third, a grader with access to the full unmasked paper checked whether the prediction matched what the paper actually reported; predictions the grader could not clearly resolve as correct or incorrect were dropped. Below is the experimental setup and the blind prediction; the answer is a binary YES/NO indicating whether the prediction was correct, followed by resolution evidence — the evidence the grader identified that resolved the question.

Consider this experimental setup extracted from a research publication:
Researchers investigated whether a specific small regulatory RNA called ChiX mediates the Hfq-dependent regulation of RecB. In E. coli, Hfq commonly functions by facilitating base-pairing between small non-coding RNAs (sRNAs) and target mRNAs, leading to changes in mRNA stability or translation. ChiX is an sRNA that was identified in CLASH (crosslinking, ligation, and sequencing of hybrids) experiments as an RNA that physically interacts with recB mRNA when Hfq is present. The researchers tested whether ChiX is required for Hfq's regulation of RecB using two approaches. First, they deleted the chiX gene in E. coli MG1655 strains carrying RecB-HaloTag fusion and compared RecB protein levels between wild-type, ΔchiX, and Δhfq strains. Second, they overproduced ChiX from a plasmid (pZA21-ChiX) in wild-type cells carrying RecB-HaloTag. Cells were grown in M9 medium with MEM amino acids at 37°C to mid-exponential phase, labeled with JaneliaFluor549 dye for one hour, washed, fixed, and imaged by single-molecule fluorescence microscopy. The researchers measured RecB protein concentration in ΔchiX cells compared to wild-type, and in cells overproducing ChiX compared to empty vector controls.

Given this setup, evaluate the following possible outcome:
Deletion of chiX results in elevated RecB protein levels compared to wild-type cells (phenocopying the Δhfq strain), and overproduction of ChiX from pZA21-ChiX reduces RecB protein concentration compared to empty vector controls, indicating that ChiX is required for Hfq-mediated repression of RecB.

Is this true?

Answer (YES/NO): NO